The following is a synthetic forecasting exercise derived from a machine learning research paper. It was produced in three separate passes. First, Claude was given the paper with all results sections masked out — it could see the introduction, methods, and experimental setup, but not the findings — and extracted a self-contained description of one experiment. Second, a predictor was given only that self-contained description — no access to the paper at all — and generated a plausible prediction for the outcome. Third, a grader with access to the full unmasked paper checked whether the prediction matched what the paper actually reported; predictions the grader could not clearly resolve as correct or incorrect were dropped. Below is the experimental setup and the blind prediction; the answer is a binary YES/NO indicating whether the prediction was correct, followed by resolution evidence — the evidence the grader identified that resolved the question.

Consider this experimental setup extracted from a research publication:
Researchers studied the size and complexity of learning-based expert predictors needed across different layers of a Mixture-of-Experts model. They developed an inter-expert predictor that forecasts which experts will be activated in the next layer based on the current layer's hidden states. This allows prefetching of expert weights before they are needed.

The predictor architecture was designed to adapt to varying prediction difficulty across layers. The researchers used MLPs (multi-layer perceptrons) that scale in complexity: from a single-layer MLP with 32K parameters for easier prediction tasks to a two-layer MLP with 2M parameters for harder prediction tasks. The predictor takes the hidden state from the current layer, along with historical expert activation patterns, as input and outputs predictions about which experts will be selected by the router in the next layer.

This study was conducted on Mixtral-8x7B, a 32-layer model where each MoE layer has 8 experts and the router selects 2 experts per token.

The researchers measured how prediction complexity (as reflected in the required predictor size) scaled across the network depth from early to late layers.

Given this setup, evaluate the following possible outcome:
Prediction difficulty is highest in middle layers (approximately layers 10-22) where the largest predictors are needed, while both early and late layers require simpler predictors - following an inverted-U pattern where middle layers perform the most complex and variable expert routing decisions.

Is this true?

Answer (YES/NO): NO